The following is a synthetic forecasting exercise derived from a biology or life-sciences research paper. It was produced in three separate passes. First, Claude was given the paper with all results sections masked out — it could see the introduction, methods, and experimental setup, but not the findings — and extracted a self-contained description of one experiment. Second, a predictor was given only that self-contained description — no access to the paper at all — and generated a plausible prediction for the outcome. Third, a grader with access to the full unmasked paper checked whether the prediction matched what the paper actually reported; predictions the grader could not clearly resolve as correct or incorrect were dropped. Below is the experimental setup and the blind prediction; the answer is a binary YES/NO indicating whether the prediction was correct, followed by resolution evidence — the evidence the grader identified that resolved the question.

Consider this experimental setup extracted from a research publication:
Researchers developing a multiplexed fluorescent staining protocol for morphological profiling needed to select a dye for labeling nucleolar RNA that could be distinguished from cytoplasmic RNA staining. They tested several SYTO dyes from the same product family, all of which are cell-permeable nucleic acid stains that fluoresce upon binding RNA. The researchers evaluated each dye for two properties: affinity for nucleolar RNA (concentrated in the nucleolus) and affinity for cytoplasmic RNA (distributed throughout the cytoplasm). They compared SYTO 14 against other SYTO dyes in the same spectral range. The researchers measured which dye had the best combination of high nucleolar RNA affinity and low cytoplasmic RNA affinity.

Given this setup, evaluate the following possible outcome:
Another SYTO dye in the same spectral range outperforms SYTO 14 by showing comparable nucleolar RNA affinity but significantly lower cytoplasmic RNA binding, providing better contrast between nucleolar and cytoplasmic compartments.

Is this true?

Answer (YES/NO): NO